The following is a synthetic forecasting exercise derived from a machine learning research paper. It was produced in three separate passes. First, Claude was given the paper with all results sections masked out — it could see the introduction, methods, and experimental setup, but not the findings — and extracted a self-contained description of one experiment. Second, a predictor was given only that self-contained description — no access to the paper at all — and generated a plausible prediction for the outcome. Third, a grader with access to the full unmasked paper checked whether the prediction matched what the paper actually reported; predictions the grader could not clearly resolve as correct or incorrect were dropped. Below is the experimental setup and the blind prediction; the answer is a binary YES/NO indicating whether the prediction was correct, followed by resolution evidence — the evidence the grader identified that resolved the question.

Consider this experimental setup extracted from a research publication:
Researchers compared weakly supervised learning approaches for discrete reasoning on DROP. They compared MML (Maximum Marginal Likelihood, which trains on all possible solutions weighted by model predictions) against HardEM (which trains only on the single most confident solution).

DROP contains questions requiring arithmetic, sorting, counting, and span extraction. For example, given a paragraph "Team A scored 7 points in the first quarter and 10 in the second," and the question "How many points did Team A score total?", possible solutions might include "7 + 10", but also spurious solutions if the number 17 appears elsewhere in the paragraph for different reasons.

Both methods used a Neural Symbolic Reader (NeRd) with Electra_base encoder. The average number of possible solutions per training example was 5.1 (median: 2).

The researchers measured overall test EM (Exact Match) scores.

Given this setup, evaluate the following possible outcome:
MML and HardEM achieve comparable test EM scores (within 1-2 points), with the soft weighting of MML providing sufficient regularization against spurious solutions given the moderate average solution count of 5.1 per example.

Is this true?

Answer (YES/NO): NO